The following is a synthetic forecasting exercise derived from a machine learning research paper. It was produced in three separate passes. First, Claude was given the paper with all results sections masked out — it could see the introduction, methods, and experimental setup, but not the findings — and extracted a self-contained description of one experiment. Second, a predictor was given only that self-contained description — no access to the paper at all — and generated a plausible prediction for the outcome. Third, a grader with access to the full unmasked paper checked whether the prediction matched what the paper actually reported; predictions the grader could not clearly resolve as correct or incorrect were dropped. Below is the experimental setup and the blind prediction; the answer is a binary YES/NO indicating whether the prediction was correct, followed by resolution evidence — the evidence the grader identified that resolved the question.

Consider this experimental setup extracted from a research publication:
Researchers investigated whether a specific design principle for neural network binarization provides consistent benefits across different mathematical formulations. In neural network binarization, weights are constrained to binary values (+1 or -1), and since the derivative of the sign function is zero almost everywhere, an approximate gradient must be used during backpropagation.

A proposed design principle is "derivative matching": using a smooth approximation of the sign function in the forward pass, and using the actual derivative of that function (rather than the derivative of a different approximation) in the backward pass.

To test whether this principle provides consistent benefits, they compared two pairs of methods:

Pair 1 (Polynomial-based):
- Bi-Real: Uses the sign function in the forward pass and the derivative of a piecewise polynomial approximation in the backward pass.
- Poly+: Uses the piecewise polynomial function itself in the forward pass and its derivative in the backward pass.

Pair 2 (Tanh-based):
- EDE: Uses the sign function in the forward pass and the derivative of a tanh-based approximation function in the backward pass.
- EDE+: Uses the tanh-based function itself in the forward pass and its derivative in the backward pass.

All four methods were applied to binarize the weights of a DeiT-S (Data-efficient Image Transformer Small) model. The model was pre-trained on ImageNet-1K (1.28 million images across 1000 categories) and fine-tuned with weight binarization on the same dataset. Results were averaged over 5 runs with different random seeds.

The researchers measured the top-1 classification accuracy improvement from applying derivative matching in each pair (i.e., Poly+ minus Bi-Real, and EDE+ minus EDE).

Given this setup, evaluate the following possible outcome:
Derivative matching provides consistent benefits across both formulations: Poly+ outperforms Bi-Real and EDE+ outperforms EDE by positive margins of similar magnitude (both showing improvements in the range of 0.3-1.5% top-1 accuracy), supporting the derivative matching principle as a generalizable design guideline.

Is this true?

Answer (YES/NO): NO